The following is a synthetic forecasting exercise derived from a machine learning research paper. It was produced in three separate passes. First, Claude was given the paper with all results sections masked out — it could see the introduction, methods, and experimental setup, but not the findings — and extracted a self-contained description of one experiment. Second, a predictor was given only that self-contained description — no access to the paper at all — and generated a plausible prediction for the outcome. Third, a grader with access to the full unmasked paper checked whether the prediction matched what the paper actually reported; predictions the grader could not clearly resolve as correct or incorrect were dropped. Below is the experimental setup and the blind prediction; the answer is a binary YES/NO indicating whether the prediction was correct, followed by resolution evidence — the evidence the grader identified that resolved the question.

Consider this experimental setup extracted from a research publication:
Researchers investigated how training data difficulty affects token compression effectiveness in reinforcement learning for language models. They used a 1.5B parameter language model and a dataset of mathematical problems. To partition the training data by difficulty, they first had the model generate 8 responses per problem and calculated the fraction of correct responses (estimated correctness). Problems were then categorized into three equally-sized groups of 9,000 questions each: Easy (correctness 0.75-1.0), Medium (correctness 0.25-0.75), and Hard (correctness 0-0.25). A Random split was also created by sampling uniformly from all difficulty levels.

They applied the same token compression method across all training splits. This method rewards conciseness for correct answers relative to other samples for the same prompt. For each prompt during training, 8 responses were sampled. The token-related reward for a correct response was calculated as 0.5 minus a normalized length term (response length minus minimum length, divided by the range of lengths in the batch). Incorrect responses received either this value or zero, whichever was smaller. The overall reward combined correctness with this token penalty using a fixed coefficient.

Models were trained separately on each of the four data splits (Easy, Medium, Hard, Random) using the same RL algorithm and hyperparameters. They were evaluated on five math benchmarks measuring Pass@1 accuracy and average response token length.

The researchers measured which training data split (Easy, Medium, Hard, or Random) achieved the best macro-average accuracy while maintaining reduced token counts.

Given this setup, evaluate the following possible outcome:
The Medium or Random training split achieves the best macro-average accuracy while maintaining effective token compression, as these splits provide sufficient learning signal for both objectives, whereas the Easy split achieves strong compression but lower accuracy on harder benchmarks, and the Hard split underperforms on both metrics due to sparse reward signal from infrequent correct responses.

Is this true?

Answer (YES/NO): NO